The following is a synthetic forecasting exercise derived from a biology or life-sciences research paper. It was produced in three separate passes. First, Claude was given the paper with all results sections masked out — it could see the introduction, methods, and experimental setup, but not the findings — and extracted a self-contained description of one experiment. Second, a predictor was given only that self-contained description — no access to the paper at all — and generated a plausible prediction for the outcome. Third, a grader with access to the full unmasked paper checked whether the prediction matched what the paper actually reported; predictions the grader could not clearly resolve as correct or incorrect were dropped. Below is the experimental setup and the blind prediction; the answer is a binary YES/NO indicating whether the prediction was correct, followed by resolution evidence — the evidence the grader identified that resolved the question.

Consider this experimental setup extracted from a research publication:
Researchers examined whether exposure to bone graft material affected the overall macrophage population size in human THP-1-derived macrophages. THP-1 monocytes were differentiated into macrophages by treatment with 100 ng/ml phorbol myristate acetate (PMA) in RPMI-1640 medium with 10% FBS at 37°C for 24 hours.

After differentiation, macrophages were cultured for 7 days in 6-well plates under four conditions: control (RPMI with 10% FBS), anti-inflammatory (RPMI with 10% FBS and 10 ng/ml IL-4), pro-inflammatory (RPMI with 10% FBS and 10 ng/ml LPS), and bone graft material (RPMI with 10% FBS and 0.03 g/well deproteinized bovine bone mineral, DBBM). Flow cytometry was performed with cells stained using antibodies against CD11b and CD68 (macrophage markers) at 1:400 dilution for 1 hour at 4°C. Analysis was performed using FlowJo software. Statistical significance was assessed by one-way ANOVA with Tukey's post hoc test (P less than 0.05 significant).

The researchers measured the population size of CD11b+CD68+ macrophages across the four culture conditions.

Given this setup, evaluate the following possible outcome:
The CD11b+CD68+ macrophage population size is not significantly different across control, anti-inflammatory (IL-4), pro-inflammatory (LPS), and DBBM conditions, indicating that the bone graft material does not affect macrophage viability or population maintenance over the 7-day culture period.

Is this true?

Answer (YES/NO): NO